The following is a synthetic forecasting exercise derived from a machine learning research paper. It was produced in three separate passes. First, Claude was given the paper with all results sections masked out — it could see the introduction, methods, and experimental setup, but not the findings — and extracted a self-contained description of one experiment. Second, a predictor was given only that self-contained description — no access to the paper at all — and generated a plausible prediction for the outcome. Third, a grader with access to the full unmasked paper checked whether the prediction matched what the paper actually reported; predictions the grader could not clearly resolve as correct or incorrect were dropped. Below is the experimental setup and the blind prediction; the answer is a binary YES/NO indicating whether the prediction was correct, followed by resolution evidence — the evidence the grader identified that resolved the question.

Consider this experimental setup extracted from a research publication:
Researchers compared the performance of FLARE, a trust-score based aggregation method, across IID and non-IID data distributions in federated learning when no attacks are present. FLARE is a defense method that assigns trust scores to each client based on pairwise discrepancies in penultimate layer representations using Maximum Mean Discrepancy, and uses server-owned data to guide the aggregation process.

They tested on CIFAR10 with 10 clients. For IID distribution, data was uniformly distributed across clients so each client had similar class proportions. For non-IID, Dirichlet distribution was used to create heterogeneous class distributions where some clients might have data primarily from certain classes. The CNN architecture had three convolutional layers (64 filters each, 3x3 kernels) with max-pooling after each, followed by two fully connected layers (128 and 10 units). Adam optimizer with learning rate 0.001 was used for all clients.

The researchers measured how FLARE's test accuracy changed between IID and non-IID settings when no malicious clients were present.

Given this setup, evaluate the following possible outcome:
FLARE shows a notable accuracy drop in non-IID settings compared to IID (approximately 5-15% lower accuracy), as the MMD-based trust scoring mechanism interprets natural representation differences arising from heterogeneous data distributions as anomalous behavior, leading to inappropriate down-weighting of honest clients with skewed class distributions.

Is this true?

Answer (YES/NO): NO